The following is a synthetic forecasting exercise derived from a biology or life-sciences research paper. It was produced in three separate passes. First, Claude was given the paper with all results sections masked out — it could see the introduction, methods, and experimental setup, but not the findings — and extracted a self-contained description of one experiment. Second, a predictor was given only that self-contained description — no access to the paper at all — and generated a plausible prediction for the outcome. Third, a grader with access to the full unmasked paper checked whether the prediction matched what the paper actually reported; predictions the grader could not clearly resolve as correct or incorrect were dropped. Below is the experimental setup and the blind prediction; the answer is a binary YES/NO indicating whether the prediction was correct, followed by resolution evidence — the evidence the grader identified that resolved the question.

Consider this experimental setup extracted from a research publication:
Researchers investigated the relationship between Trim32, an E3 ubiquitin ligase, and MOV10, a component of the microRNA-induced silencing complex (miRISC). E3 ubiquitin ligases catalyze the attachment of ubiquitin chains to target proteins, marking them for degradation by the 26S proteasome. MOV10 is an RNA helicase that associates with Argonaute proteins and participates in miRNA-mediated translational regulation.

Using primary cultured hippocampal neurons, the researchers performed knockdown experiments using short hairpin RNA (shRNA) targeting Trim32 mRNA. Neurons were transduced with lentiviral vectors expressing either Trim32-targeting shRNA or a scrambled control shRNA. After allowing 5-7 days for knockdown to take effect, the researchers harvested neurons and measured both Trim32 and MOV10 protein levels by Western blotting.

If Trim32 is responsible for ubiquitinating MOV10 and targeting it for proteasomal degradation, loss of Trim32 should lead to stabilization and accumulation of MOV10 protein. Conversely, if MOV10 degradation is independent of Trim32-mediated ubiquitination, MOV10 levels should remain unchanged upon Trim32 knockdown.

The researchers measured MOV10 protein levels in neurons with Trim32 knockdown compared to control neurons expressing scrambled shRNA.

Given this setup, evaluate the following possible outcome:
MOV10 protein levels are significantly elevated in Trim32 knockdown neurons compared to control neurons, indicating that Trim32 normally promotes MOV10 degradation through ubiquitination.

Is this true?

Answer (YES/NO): YES